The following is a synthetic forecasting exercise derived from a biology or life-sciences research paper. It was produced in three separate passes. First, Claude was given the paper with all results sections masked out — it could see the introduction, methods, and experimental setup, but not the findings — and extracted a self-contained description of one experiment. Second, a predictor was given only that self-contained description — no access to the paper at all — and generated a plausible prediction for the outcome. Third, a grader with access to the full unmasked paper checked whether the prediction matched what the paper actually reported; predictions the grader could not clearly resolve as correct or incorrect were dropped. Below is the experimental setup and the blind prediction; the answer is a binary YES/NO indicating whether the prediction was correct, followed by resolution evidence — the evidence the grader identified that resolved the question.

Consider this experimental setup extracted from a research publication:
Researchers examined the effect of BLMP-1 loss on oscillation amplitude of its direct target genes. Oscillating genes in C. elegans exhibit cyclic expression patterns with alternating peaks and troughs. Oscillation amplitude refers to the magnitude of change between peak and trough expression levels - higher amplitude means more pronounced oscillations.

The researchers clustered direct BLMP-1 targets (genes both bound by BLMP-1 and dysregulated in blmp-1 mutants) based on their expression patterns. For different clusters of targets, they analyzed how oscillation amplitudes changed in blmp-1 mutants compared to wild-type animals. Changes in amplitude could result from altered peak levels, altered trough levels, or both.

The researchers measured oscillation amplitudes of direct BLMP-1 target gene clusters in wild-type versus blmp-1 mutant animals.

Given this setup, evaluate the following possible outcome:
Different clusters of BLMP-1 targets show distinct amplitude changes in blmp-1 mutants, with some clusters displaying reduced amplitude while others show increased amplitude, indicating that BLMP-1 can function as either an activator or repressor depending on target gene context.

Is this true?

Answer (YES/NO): NO